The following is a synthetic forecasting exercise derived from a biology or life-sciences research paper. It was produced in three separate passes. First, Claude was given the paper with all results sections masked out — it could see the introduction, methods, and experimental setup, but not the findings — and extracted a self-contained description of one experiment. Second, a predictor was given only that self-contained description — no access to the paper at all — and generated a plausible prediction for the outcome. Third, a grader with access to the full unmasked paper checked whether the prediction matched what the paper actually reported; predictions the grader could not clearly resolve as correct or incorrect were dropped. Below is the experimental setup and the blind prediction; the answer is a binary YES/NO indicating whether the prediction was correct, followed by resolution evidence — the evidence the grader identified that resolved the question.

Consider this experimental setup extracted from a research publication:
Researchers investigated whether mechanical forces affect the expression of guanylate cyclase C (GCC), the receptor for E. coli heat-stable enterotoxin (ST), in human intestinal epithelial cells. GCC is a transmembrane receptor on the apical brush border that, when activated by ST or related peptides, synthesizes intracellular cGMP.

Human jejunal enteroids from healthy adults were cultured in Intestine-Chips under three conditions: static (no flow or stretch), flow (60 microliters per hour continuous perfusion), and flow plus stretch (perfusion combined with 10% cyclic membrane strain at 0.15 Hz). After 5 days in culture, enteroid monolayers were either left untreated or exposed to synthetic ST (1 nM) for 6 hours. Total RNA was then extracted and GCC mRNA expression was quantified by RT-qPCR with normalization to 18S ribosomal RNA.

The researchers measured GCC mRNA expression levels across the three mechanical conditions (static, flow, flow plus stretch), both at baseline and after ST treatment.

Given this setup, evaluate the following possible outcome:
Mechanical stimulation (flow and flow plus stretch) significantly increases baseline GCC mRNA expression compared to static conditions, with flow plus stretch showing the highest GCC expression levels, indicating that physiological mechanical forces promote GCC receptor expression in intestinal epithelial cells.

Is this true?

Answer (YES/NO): NO